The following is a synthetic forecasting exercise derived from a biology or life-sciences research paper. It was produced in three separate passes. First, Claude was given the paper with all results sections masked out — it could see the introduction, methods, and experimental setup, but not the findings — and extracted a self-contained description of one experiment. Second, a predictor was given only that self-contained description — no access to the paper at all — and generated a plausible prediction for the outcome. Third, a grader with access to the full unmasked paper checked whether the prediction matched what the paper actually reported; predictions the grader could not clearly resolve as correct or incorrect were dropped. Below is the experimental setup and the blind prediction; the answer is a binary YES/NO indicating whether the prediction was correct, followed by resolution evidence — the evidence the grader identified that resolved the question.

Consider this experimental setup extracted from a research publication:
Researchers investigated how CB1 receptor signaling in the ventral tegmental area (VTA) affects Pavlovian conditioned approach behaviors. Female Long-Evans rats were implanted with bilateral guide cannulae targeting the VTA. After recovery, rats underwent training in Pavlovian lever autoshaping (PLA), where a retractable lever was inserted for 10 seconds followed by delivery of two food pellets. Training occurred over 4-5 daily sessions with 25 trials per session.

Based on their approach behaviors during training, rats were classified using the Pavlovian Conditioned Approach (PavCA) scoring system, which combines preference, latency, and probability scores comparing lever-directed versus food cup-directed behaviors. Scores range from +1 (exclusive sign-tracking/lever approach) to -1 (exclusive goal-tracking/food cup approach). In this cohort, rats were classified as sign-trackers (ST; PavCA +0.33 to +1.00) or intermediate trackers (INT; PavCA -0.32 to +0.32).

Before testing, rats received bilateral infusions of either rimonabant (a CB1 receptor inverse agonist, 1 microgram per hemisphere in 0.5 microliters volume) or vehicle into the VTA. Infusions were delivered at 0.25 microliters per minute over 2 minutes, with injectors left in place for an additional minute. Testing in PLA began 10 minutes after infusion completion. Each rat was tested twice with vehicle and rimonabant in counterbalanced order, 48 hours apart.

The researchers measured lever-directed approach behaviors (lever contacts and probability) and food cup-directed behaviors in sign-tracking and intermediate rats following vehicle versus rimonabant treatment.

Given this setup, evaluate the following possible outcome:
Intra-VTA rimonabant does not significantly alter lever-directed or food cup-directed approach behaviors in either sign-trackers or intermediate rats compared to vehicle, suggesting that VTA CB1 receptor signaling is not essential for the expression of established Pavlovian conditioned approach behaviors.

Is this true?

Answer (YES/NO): NO